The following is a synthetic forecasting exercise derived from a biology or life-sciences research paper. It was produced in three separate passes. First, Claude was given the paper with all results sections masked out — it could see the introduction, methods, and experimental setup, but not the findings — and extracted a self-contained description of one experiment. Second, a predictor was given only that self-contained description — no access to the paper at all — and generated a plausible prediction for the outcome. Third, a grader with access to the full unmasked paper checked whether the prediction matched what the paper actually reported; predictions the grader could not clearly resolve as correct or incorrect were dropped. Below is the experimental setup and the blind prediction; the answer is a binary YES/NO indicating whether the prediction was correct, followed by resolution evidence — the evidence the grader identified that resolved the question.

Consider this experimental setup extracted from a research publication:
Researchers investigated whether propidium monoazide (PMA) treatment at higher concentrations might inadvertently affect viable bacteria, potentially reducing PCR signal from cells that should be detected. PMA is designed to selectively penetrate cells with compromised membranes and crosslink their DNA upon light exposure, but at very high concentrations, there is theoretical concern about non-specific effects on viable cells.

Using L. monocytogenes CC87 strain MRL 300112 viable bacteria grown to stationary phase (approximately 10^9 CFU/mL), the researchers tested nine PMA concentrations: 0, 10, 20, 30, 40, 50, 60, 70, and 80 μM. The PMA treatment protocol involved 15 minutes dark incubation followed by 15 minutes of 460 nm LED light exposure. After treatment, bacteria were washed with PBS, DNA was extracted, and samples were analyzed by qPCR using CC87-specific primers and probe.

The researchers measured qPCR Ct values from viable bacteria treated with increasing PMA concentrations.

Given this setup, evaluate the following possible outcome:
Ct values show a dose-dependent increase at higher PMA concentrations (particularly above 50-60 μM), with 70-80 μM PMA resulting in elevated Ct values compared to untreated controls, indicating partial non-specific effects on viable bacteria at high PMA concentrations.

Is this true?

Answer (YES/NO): NO